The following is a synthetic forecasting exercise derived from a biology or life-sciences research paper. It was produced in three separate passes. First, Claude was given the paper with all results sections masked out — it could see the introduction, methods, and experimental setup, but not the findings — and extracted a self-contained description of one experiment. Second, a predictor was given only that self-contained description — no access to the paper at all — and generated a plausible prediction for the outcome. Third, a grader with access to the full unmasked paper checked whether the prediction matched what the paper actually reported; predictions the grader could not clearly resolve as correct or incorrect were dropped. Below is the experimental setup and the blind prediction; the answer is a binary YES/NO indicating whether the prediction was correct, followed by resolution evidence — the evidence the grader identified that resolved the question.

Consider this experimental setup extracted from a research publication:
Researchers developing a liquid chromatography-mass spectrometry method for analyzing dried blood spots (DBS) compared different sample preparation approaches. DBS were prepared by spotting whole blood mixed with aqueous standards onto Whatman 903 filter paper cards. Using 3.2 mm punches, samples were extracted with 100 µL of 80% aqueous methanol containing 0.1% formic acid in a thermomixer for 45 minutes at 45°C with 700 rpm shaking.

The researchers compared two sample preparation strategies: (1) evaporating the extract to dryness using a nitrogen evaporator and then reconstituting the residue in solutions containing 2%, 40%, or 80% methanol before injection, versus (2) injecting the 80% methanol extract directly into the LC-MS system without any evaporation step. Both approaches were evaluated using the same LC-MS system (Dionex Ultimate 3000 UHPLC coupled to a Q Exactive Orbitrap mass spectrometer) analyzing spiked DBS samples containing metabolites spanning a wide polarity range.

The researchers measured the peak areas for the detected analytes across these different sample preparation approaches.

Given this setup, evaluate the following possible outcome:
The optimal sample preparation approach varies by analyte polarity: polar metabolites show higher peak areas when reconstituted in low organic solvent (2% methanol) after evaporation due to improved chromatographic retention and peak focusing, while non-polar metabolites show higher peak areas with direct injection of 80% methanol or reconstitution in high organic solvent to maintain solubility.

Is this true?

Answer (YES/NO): NO